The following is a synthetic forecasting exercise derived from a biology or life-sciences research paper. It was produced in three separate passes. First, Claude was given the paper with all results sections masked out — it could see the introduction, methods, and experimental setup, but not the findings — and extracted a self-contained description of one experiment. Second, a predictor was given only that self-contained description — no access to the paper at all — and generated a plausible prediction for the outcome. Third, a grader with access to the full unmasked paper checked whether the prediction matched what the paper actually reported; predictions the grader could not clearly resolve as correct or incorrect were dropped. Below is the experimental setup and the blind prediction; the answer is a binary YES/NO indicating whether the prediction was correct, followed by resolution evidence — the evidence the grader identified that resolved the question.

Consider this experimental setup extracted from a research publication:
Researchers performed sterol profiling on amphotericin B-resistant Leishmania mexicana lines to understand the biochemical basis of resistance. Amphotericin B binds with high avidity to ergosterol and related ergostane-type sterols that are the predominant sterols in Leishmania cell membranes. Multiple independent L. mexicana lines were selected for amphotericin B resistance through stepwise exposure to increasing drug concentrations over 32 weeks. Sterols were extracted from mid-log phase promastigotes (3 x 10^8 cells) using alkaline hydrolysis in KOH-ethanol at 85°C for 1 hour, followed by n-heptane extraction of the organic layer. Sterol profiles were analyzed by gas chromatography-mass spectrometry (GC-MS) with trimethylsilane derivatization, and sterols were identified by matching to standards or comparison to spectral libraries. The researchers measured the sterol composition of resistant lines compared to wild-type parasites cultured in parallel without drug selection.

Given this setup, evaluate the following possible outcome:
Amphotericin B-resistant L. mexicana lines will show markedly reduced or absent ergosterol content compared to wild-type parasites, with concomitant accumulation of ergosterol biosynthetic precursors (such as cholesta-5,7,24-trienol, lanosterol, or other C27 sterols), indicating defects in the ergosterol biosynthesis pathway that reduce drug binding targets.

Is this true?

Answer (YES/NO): NO